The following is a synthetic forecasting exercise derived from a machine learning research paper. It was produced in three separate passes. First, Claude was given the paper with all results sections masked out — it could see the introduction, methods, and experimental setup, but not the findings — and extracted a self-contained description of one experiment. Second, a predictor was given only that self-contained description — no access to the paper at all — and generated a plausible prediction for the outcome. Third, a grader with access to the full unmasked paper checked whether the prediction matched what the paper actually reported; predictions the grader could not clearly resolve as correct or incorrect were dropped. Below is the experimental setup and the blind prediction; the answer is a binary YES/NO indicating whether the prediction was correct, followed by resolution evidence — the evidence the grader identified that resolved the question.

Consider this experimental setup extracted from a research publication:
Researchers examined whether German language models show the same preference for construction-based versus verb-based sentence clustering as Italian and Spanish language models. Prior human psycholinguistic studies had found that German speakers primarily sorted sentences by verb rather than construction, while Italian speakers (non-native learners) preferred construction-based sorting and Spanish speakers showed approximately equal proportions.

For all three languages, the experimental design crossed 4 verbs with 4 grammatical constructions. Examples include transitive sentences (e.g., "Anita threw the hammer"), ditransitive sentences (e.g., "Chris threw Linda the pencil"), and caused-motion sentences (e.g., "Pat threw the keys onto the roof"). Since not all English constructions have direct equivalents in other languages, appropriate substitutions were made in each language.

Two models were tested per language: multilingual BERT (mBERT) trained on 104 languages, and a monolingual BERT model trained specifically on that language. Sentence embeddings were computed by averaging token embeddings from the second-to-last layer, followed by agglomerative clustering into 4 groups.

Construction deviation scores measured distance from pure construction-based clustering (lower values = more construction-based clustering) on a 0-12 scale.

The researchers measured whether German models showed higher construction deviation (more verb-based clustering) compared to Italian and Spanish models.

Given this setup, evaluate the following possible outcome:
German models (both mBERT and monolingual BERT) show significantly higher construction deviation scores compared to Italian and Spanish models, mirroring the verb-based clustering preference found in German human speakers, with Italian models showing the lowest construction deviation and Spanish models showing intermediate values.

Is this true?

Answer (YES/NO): NO